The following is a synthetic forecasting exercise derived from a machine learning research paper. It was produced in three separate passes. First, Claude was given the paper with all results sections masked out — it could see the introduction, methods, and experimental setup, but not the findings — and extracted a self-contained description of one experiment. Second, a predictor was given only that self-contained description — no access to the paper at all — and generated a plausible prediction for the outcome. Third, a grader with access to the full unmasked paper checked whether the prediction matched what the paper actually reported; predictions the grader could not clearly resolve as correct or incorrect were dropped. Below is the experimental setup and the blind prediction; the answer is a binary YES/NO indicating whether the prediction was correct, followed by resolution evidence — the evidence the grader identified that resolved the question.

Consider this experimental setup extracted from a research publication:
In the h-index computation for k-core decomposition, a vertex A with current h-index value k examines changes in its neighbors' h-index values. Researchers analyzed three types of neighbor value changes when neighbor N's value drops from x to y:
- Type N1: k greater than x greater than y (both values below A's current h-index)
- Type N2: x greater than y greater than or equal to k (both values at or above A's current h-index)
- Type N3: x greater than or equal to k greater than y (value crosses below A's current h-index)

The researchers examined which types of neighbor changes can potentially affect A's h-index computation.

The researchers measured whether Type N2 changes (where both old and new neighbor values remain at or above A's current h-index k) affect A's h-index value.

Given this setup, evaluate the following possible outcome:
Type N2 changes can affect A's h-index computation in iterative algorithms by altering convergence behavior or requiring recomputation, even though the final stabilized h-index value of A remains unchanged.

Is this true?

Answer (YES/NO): NO